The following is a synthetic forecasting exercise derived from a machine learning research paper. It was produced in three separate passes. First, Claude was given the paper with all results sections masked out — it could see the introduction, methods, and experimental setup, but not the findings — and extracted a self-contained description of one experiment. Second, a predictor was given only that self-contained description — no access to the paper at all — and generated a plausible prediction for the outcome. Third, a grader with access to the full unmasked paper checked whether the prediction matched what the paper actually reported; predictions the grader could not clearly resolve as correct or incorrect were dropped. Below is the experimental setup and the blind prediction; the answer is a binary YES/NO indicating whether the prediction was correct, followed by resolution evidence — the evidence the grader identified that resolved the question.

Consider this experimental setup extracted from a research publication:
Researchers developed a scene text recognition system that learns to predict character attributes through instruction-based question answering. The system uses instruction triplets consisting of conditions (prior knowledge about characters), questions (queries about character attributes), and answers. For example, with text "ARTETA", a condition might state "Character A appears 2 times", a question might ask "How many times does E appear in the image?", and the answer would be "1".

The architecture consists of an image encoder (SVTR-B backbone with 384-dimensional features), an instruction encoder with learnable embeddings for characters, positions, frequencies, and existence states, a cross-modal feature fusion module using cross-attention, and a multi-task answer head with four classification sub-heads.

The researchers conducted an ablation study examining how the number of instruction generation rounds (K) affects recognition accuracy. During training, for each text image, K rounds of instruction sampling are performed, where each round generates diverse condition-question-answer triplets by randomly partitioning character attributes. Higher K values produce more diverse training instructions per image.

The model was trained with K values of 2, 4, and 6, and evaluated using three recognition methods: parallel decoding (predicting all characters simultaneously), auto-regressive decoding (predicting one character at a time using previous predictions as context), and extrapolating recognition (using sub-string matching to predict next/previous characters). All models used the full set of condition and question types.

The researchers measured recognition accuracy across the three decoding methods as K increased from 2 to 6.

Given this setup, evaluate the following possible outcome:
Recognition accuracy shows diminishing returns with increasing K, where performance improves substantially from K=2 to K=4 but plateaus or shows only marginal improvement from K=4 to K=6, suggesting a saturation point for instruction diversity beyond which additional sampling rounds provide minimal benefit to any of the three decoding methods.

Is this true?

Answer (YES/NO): YES